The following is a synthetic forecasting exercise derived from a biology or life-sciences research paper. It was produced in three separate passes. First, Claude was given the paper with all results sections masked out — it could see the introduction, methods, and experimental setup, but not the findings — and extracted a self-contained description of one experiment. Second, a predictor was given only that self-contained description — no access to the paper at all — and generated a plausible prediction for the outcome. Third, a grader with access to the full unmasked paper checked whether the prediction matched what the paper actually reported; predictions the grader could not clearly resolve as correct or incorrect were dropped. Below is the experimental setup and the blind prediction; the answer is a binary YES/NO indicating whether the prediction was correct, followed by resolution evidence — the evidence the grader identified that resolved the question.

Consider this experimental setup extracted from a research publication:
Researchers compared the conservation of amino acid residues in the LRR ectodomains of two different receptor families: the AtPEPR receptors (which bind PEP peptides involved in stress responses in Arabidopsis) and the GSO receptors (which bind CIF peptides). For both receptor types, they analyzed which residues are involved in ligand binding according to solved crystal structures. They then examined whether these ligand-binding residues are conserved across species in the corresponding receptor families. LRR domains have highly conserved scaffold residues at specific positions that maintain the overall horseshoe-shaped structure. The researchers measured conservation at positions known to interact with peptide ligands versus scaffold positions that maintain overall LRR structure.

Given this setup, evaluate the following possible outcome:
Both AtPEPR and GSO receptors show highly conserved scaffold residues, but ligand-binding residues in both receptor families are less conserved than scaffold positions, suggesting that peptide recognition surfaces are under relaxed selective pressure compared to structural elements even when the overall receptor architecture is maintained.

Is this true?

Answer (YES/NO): NO